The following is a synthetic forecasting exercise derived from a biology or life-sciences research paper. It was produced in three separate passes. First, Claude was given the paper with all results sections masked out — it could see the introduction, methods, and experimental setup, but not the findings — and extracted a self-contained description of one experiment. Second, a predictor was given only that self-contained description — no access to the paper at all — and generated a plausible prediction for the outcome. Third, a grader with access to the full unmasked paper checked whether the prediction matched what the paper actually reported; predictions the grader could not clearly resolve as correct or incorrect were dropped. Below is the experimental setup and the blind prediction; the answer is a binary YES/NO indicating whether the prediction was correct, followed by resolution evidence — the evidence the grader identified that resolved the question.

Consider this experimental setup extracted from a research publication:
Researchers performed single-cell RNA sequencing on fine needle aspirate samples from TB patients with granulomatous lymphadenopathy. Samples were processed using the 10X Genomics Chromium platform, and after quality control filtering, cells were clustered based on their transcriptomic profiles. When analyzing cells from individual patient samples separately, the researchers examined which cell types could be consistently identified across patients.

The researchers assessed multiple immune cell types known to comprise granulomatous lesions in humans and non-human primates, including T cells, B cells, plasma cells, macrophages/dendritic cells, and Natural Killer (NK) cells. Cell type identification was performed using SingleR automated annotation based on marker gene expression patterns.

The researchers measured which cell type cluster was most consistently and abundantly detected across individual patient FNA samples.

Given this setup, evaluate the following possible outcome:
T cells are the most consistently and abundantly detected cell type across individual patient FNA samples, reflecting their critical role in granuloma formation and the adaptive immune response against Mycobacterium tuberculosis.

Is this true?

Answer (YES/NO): YES